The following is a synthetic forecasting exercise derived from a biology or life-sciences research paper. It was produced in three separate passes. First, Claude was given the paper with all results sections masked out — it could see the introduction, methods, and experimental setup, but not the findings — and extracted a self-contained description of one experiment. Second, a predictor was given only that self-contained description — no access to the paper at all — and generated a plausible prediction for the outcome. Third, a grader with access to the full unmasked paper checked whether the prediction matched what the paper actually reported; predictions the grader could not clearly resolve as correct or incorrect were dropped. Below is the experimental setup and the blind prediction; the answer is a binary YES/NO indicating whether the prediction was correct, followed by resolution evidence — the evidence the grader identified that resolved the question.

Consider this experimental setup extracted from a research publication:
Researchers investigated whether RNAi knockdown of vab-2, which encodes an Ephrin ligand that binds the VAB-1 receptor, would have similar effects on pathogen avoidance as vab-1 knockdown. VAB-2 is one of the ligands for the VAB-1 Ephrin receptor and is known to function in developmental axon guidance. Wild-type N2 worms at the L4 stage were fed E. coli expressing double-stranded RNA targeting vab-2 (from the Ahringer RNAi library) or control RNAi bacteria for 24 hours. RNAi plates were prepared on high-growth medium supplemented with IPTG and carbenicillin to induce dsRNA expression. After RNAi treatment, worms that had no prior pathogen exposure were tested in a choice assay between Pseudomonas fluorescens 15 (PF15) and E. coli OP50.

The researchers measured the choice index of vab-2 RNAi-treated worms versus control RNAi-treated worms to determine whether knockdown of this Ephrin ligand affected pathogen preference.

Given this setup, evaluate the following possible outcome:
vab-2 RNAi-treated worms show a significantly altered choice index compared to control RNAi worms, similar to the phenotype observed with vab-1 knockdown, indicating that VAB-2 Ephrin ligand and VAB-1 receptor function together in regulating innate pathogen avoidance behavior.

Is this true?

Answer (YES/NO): YES